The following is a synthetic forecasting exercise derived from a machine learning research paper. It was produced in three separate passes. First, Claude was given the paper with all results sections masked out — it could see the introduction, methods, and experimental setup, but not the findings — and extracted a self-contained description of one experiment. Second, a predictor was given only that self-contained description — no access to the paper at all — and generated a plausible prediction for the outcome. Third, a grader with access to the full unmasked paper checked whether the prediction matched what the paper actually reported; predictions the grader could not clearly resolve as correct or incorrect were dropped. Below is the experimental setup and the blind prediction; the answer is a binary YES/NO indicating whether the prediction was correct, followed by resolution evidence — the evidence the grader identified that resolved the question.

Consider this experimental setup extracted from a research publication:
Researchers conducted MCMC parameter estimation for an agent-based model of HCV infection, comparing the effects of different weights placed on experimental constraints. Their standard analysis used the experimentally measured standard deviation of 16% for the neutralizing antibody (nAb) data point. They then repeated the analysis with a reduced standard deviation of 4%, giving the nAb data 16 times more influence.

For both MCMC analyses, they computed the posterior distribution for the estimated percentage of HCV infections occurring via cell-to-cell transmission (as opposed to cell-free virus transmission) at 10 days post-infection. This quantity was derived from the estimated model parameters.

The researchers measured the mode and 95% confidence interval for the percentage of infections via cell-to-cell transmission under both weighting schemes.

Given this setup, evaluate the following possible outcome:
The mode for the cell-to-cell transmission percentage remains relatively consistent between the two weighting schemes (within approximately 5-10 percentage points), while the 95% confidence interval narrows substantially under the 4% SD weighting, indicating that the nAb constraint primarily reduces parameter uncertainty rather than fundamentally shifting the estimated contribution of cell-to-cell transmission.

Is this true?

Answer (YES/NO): NO